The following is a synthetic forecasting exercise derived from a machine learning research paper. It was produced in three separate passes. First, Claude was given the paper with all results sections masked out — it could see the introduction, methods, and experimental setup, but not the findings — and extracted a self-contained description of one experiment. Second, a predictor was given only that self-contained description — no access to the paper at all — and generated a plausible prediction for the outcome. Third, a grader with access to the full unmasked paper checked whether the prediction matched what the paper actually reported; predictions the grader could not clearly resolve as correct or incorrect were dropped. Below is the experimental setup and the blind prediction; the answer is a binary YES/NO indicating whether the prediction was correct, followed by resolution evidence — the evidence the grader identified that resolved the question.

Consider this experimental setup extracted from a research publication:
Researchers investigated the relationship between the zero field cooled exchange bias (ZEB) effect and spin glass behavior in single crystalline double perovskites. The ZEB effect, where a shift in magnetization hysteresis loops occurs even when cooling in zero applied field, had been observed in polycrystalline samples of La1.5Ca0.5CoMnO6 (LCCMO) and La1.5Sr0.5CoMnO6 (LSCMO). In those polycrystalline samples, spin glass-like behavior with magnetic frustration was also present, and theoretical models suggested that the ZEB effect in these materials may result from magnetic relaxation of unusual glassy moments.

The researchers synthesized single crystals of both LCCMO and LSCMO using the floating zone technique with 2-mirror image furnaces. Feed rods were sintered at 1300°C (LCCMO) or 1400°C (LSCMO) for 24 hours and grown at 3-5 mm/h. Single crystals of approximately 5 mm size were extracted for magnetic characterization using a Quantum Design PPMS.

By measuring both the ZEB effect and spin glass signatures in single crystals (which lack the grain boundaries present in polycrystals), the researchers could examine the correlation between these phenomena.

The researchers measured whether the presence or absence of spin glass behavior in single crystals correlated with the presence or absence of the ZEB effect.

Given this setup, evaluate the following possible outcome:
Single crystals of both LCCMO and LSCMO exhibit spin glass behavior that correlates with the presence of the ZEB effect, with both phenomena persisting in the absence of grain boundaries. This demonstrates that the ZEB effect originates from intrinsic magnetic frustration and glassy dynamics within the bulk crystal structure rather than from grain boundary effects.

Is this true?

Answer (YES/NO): NO